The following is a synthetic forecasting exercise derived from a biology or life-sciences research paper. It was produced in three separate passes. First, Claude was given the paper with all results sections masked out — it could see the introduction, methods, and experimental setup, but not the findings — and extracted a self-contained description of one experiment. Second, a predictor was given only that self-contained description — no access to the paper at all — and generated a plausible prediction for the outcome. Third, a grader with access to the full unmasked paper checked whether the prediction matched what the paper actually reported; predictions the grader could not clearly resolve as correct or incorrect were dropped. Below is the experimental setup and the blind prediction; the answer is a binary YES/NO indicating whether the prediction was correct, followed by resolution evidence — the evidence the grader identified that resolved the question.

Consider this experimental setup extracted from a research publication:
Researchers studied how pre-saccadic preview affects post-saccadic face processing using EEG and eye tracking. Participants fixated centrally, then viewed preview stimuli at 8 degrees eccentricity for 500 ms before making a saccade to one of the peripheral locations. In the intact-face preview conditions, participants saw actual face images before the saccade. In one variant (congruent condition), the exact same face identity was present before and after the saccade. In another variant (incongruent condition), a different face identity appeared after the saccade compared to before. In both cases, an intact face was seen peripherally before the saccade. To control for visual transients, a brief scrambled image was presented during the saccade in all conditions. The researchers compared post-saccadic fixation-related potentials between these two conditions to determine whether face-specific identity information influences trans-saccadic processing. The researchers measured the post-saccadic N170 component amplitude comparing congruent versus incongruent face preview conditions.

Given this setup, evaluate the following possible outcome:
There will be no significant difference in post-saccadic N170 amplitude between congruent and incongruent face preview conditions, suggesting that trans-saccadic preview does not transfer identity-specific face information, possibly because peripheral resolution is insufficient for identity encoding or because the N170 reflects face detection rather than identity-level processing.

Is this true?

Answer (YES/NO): YES